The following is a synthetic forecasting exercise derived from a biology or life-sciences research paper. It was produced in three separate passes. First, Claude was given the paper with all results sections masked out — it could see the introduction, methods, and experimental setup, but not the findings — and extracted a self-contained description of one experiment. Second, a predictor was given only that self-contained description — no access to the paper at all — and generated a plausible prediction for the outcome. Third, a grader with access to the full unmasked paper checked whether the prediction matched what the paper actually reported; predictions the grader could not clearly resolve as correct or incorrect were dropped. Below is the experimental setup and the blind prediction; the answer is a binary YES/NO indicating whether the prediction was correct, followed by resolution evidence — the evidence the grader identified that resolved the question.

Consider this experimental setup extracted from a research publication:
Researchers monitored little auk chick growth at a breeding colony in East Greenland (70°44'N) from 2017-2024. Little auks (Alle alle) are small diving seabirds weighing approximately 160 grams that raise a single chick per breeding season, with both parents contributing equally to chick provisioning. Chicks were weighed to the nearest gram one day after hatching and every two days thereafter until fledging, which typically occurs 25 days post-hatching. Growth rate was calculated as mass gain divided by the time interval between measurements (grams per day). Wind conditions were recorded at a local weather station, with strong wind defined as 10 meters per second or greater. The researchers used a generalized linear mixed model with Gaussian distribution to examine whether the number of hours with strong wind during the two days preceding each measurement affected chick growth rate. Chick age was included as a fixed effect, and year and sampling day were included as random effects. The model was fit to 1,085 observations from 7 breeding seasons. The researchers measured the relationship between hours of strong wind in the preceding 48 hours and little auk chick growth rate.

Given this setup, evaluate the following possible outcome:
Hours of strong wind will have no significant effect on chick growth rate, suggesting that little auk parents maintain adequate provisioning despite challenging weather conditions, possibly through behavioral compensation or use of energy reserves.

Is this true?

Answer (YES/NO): NO